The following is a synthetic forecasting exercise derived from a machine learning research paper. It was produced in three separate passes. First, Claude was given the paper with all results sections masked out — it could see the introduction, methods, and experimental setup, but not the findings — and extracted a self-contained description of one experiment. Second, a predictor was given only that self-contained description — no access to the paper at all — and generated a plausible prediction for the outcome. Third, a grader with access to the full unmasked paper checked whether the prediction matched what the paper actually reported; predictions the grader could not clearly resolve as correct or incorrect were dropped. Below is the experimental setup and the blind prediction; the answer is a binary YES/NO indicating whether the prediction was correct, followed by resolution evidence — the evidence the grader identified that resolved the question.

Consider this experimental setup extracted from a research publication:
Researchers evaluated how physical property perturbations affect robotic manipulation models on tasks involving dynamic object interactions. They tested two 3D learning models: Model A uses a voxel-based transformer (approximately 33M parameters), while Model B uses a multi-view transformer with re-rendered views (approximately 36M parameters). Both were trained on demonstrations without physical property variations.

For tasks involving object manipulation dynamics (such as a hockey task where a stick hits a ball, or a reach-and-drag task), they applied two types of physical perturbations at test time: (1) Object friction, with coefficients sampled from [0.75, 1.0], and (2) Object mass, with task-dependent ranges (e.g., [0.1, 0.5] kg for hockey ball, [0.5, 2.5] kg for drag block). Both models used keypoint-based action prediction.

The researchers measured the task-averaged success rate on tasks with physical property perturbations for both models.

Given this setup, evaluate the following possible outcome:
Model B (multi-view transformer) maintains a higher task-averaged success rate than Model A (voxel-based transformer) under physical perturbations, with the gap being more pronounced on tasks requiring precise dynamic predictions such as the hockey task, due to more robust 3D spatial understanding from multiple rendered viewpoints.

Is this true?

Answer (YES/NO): NO